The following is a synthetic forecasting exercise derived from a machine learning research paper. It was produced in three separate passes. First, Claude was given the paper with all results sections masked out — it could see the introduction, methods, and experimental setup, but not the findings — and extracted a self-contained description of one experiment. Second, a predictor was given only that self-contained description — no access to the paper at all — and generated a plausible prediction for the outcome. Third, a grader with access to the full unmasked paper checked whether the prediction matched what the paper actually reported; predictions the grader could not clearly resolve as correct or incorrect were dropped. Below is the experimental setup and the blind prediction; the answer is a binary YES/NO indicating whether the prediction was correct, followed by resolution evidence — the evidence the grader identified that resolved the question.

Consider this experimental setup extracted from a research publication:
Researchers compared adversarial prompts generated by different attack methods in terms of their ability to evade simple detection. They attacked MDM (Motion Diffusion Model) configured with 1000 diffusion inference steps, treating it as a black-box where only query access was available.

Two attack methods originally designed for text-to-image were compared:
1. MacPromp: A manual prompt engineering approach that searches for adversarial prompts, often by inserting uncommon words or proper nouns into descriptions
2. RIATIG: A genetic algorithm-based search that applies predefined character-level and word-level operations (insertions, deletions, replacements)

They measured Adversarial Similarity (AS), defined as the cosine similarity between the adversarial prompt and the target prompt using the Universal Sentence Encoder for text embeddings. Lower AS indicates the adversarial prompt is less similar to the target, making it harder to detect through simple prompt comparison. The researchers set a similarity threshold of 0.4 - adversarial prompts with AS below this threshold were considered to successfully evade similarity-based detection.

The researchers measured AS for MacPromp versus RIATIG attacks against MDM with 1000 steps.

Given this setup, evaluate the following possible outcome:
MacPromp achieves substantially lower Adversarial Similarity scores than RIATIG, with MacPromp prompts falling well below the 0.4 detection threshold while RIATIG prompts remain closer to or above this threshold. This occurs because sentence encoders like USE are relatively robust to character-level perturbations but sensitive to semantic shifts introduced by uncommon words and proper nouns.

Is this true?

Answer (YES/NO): NO